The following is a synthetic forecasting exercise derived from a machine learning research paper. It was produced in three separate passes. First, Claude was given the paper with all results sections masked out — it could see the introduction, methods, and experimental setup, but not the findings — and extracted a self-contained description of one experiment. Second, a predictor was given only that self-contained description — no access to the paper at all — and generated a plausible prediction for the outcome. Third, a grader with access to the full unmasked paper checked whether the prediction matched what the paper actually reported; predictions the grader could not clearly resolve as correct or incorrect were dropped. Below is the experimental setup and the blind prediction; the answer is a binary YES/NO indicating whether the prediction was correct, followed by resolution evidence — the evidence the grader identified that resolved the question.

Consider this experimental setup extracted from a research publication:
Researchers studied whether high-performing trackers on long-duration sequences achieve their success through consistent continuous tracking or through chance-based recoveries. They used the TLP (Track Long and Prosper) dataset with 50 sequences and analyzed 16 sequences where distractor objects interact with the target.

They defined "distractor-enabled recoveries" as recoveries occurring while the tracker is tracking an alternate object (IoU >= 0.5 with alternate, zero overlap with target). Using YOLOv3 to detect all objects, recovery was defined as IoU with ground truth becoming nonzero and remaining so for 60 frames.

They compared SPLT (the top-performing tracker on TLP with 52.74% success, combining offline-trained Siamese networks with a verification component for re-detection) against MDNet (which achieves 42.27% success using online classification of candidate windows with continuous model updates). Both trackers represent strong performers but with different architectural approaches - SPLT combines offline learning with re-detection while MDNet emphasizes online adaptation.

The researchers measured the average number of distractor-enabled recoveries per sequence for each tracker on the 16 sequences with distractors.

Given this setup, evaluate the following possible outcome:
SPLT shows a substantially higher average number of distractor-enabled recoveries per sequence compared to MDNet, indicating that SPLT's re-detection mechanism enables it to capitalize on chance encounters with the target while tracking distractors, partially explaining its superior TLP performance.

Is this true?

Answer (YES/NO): NO